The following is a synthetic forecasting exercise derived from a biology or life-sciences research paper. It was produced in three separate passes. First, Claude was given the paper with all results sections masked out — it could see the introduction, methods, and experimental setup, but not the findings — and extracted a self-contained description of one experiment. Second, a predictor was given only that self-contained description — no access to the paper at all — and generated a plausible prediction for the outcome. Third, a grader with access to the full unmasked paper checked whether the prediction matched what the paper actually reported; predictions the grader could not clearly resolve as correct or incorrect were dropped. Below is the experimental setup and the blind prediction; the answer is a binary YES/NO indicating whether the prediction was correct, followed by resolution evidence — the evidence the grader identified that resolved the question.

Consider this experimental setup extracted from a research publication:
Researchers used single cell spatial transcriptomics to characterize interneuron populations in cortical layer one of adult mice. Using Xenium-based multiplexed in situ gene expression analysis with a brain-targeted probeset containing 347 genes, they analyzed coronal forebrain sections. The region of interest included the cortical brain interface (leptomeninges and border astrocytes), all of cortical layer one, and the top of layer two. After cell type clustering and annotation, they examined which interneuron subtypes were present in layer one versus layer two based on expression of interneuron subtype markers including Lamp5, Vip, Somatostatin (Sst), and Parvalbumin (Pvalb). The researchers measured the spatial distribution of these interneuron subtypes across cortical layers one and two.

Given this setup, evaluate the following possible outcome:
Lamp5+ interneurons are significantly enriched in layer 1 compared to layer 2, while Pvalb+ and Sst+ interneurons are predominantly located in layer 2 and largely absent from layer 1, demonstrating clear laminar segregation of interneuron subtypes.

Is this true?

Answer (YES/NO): YES